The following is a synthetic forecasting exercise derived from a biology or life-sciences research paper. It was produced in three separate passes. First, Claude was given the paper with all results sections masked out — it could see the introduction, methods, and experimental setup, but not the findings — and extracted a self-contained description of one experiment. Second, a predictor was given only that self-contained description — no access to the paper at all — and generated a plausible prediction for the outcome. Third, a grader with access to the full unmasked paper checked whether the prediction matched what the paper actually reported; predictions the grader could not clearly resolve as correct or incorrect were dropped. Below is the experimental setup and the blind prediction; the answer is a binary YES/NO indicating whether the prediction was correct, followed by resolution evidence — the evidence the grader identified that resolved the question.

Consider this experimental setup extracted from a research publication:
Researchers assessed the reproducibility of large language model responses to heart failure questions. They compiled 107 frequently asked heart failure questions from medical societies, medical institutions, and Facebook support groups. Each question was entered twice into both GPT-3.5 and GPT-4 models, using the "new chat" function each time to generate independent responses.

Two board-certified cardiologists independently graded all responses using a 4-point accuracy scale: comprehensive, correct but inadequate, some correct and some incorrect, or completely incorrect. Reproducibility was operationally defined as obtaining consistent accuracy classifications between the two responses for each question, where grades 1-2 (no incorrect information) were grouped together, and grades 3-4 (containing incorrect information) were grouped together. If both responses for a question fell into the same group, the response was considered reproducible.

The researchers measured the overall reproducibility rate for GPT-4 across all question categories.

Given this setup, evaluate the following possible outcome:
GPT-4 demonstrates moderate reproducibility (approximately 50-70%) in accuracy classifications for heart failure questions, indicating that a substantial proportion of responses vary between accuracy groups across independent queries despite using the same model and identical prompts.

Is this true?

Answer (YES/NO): NO